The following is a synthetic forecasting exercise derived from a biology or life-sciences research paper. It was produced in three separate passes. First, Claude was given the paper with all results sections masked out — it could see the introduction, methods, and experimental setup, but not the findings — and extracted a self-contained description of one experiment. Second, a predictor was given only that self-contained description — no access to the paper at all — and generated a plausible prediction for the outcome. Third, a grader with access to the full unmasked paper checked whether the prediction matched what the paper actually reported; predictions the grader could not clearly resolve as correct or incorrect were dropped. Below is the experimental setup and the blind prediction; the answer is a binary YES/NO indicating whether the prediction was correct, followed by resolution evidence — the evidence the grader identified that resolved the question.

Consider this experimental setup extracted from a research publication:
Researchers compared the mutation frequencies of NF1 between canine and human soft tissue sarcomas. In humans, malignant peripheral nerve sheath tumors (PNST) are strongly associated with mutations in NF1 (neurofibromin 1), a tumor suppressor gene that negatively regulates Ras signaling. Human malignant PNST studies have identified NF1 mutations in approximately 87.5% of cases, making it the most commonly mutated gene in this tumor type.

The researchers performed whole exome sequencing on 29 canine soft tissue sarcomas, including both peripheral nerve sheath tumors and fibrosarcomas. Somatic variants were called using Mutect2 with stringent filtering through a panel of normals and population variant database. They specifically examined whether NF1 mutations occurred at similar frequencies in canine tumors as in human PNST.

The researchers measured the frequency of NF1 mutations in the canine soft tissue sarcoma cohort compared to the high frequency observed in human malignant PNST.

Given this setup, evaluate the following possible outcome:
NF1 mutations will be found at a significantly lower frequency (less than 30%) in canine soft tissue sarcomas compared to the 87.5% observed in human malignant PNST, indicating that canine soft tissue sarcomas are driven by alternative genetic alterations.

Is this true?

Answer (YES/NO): YES